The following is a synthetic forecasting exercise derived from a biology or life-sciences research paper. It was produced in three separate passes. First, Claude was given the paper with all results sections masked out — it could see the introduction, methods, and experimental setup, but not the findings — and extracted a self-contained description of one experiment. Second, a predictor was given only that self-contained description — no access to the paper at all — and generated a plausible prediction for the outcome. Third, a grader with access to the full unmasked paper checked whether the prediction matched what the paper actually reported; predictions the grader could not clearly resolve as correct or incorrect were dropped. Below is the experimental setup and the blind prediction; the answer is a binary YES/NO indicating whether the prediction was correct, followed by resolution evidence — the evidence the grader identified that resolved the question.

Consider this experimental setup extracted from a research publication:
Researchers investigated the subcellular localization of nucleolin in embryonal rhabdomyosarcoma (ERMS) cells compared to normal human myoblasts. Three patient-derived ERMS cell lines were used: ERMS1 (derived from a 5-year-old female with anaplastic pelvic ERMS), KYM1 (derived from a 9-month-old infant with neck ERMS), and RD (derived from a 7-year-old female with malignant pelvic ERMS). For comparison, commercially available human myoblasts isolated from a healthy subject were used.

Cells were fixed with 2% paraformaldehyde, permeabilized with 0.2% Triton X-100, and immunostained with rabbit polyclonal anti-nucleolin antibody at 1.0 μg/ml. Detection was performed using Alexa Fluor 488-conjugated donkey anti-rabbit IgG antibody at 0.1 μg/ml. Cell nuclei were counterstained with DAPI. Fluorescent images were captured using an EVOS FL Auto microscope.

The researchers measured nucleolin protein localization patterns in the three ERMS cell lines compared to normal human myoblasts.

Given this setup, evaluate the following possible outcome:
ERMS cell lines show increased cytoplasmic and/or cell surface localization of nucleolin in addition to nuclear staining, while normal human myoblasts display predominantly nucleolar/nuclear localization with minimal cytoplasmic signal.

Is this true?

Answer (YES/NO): NO